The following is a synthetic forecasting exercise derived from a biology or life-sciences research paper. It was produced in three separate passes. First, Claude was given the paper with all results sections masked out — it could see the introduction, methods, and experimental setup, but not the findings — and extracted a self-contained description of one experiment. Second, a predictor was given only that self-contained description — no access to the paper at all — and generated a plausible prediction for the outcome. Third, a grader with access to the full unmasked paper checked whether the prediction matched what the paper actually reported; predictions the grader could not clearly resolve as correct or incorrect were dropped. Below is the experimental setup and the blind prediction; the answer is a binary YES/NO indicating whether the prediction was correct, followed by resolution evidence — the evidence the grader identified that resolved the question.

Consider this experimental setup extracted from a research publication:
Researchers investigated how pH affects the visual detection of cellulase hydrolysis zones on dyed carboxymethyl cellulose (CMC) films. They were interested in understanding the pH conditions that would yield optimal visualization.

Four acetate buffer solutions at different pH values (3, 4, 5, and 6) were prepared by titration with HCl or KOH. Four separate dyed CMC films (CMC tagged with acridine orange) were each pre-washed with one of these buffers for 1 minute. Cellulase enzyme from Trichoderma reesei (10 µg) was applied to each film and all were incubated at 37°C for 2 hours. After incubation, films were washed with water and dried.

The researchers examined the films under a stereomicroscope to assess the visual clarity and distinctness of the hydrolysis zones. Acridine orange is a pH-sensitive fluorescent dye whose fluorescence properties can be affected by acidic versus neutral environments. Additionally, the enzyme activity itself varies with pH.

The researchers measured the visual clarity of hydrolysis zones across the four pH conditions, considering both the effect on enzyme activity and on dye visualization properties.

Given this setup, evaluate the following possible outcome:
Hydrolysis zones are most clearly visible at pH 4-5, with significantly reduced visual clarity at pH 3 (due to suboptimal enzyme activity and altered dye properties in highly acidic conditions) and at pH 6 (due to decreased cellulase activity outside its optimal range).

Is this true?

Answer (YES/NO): NO